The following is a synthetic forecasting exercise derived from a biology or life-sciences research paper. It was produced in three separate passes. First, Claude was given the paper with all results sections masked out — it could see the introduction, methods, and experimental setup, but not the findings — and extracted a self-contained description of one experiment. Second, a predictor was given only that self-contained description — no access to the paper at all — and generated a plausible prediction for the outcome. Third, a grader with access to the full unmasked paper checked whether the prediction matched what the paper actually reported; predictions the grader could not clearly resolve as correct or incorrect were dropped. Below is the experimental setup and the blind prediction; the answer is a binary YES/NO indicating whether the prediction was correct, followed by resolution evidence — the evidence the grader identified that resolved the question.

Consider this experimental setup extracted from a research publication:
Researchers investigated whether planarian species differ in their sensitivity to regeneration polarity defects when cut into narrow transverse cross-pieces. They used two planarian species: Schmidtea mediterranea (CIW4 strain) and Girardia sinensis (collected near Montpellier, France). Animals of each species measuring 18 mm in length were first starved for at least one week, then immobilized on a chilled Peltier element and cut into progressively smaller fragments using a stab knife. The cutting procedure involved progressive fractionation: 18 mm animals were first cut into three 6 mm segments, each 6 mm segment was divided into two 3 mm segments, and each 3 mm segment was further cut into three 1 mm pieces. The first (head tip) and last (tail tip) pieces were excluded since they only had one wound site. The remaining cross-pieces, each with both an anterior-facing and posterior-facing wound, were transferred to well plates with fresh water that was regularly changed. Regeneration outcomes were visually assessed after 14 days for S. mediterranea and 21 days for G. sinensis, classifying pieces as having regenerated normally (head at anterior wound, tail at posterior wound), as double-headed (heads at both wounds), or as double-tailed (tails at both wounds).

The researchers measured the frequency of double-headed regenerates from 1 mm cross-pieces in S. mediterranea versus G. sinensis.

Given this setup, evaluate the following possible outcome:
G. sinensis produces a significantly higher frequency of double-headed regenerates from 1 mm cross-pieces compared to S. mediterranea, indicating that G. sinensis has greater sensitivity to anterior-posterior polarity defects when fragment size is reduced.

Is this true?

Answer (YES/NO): YES